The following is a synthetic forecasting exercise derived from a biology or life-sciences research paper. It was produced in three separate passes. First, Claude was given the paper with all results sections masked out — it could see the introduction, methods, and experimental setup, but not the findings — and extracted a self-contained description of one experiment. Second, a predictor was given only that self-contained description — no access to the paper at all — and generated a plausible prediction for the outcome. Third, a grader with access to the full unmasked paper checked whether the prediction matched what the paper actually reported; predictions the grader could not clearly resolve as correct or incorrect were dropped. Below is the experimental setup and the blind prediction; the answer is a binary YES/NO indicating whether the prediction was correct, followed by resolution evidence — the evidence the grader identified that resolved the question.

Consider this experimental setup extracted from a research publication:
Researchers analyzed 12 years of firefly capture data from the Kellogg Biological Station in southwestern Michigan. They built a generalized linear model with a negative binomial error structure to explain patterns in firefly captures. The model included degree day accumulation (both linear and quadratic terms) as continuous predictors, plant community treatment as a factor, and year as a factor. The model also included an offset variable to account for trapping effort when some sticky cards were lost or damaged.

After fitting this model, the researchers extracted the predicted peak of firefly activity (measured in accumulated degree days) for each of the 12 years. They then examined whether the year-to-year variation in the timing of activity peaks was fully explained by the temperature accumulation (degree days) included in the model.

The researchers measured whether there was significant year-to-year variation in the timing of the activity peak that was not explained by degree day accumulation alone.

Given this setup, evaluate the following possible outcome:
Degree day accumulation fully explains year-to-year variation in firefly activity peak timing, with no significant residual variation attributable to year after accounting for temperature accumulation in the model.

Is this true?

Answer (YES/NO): NO